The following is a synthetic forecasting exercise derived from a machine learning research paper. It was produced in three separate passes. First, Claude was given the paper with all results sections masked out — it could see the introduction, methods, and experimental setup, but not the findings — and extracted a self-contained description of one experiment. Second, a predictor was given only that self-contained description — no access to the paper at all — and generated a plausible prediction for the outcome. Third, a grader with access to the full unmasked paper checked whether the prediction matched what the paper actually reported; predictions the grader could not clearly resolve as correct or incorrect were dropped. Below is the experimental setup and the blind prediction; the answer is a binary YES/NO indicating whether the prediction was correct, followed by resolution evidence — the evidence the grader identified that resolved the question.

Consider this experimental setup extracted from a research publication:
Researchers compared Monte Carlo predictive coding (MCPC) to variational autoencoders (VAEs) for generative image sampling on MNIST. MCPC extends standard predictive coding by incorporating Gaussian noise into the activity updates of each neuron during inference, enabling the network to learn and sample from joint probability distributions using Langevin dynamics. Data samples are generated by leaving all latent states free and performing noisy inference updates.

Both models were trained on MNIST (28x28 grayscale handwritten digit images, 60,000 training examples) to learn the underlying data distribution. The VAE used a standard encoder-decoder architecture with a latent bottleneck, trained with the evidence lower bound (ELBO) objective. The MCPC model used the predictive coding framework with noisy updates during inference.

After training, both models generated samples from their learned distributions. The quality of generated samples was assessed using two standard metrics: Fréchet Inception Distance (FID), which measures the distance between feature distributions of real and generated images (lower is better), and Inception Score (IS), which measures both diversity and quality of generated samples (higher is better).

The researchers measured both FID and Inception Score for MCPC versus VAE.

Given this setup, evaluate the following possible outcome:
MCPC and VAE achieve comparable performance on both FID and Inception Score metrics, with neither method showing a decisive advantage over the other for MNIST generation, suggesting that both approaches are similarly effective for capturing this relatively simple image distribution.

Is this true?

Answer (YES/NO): YES